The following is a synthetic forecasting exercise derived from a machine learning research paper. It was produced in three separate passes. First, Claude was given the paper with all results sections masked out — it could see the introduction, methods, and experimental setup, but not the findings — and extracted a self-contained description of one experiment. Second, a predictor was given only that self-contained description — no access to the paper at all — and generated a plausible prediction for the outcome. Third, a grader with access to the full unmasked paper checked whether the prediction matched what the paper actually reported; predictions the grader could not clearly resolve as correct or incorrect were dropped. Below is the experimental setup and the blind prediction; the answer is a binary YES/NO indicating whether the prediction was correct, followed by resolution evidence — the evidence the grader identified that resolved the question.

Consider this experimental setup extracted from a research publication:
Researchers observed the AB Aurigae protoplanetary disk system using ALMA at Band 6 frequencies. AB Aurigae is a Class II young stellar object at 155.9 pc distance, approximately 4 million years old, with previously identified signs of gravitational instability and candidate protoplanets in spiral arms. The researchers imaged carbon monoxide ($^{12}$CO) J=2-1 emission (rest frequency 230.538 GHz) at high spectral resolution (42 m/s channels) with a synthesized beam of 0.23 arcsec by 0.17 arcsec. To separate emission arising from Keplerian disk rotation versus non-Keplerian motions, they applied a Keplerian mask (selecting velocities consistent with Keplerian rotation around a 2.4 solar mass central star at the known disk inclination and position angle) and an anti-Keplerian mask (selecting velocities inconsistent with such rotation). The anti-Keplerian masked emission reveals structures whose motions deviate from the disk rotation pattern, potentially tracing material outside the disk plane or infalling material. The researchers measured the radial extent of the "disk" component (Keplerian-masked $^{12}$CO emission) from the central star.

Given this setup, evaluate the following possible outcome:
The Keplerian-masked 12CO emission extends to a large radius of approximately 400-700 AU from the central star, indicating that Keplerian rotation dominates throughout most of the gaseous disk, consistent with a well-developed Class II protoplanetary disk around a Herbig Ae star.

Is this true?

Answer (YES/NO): NO